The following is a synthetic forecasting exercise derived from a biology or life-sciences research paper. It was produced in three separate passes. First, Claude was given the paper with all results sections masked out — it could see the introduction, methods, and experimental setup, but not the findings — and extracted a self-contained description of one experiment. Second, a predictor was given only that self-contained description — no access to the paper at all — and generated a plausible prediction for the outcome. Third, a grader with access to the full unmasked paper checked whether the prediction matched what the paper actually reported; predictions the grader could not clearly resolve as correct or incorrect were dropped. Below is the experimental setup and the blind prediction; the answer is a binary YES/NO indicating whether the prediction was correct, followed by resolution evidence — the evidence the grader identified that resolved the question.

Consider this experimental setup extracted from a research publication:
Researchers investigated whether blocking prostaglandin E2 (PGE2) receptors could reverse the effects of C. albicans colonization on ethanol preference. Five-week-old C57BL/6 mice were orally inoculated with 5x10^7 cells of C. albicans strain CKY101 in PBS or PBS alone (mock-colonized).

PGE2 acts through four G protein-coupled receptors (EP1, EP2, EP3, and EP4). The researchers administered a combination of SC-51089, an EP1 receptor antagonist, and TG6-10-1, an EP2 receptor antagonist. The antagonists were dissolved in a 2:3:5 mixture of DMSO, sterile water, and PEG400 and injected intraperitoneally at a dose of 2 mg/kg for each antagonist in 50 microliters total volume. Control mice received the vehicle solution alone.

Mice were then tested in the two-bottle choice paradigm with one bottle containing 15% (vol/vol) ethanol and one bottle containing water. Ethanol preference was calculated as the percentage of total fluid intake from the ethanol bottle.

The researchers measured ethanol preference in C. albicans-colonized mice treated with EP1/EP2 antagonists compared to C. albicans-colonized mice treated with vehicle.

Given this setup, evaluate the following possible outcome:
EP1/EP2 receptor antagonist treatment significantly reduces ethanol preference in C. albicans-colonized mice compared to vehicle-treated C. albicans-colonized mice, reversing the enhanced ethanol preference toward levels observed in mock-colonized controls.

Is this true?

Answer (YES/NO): NO